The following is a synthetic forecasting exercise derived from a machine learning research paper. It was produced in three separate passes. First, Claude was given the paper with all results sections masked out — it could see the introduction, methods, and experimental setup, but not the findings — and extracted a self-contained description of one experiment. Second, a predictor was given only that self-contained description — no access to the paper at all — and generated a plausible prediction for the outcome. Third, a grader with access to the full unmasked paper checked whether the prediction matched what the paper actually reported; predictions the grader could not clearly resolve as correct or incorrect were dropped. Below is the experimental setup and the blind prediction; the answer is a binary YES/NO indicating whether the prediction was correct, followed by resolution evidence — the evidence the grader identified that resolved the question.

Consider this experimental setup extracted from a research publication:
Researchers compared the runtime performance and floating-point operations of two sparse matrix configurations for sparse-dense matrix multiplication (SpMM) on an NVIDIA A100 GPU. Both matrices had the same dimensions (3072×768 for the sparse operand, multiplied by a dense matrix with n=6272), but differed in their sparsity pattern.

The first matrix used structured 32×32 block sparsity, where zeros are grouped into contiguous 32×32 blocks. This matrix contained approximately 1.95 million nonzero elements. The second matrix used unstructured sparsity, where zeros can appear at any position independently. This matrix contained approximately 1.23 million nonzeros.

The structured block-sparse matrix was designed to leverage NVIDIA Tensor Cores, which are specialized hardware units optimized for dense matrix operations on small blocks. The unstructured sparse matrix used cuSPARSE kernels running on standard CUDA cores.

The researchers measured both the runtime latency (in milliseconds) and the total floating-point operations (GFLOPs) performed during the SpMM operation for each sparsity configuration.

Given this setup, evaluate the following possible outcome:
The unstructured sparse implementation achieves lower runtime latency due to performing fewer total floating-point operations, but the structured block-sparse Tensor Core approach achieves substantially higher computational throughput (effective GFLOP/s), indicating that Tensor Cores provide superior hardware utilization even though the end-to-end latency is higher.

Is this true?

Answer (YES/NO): NO